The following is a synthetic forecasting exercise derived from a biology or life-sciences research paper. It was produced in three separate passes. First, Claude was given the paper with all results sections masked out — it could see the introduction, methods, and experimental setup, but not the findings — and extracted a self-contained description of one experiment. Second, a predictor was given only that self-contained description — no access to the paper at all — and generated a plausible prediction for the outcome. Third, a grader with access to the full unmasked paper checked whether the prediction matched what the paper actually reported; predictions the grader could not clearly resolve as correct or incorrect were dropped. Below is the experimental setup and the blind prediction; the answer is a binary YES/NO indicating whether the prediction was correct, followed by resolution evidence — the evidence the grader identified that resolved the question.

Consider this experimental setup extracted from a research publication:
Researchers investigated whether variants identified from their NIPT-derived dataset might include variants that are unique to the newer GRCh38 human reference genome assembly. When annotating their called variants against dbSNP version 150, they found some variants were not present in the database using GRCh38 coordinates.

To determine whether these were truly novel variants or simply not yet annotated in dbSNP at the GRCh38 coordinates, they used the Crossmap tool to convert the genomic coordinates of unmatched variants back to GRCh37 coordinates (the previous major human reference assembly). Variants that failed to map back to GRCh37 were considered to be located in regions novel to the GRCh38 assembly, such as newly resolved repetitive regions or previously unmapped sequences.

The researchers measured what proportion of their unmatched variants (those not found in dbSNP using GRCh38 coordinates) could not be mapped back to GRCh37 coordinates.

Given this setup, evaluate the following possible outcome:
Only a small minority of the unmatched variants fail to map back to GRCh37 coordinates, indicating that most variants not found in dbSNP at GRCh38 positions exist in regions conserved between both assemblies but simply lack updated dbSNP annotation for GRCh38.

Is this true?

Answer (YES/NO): NO